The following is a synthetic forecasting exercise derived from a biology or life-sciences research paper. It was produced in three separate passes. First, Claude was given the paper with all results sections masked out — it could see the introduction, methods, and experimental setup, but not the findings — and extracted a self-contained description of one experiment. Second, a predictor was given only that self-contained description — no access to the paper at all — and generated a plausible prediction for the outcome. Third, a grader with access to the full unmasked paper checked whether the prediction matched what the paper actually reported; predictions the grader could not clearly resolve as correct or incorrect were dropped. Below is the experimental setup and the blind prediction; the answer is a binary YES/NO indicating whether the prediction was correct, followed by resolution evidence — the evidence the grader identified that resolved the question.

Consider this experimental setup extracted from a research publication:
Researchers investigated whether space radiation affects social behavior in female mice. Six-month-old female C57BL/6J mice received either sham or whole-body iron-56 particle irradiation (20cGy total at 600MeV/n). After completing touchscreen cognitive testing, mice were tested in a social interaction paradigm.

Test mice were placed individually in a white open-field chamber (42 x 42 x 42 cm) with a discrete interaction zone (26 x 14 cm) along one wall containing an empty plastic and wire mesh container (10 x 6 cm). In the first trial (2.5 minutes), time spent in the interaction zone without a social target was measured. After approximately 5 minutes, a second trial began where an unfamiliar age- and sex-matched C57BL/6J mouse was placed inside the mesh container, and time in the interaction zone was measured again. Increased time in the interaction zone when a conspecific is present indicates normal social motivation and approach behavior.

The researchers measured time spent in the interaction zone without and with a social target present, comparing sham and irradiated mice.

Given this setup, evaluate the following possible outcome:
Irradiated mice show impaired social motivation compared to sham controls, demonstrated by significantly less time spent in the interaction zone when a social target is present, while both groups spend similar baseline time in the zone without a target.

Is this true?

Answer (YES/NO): NO